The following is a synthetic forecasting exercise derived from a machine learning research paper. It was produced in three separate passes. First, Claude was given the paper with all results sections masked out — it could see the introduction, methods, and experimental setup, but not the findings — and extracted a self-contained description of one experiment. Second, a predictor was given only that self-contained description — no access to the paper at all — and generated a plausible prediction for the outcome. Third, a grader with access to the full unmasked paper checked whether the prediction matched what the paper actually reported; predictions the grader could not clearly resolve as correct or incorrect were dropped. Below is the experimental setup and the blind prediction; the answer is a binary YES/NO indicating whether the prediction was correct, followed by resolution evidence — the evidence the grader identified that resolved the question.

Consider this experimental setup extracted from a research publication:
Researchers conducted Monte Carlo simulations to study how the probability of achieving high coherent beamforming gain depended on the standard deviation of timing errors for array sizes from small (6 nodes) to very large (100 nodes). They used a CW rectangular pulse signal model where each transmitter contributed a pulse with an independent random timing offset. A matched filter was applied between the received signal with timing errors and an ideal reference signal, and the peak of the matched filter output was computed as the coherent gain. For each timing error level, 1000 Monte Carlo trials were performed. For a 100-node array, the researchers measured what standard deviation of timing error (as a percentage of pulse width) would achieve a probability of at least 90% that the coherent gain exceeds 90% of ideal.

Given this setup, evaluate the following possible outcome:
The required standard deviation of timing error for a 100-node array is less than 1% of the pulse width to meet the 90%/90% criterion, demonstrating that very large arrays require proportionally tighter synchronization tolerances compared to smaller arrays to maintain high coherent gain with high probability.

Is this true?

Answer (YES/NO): NO